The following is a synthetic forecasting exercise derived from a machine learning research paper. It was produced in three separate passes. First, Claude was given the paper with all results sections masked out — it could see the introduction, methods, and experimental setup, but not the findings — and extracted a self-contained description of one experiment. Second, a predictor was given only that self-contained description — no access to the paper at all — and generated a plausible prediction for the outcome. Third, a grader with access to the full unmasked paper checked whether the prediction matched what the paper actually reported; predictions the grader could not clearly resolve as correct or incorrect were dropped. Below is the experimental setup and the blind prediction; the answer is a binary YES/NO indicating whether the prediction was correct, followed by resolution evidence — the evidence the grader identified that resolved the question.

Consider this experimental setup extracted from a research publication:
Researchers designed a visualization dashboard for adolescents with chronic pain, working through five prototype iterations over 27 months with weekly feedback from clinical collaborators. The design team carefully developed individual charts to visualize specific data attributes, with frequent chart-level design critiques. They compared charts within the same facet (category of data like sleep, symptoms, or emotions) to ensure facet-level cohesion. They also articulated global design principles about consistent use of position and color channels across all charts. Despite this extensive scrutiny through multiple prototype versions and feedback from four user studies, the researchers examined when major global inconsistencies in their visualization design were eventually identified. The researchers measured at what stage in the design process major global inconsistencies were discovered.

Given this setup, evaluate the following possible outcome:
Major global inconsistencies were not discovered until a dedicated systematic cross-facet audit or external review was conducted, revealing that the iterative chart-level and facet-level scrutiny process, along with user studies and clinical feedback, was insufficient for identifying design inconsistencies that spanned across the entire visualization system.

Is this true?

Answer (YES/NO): NO